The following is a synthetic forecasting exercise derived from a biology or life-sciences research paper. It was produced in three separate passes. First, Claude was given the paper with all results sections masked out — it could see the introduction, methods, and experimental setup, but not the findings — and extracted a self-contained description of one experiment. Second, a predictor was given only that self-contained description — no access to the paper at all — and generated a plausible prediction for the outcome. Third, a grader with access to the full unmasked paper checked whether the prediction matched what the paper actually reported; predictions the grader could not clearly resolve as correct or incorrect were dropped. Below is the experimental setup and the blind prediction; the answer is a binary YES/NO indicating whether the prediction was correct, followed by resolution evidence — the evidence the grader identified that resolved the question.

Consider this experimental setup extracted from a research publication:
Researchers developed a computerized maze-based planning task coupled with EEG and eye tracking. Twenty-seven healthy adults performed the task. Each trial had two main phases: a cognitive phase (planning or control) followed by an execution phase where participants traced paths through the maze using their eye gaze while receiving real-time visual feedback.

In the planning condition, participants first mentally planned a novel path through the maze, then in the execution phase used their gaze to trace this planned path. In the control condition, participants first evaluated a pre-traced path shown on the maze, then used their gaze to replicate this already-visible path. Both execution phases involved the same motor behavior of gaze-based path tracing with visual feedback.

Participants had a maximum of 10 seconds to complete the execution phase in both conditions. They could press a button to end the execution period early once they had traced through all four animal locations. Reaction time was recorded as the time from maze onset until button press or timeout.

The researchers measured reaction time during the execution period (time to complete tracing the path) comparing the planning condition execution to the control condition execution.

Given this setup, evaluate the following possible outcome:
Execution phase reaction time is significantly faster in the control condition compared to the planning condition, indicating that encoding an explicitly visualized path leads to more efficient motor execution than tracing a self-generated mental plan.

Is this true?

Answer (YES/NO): YES